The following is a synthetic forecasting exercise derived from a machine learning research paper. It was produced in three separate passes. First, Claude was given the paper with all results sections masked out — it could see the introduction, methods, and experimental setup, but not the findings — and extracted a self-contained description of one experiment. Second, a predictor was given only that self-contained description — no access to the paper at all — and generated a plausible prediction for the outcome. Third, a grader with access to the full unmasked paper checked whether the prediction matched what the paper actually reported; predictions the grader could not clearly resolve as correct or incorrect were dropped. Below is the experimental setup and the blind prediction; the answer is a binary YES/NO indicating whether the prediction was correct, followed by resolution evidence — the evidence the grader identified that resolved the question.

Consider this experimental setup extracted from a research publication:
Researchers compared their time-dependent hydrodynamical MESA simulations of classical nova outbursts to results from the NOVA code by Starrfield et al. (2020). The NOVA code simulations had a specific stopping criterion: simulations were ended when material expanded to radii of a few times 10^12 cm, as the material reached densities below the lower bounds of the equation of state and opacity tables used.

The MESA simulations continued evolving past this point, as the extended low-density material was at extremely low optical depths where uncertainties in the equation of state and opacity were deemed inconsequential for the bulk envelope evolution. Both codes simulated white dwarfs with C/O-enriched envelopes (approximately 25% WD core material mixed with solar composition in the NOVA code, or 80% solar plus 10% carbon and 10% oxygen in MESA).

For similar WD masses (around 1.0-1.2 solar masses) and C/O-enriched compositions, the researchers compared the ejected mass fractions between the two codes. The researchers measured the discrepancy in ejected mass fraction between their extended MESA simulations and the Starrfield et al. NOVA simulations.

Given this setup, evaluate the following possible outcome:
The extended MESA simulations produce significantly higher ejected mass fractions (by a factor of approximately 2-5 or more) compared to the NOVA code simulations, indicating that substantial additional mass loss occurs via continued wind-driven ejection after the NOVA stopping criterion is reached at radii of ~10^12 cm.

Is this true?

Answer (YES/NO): YES